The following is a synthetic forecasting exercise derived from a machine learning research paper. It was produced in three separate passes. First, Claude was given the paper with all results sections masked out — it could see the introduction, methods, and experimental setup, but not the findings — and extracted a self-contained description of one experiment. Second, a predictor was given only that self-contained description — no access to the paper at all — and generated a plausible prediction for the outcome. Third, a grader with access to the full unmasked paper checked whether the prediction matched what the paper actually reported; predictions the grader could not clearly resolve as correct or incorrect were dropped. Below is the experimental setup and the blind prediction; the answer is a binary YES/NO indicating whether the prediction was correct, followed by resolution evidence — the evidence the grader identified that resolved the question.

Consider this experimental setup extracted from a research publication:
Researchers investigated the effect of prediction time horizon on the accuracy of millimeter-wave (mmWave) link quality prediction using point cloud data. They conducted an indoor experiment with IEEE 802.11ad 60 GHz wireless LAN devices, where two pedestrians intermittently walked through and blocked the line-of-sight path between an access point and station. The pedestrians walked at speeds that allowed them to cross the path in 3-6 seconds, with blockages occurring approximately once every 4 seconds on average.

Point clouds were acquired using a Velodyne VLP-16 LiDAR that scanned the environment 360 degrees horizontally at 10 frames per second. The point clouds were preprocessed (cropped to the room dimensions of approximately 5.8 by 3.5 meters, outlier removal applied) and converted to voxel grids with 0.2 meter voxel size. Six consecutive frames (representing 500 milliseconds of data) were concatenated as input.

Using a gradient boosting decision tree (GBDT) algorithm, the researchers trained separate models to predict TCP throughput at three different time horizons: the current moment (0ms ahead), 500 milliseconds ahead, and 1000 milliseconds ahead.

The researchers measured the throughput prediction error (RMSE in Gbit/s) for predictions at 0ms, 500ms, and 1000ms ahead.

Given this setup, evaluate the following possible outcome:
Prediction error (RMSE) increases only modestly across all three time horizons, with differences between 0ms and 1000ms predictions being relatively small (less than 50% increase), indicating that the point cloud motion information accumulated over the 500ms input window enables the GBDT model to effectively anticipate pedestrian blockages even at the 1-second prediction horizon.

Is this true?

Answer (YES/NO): YES